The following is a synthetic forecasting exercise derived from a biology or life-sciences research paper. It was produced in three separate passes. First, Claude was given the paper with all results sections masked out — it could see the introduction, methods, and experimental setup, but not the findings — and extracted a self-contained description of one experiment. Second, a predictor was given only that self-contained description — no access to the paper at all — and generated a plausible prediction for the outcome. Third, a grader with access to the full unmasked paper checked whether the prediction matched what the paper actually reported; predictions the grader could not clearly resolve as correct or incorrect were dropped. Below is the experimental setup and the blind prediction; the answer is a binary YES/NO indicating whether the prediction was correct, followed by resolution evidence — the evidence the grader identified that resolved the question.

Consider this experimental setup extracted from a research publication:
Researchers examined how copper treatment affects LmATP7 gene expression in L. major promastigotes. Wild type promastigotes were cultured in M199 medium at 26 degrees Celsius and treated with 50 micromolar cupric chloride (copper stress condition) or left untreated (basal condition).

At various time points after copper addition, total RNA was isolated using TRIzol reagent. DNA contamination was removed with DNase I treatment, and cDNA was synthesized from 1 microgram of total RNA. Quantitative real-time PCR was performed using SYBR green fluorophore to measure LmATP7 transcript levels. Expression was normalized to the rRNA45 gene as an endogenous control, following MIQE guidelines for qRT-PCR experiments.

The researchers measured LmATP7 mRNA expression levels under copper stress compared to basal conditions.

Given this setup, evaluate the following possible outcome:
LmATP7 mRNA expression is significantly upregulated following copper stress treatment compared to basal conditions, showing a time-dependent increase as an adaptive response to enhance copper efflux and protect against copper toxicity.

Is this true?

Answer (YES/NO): NO